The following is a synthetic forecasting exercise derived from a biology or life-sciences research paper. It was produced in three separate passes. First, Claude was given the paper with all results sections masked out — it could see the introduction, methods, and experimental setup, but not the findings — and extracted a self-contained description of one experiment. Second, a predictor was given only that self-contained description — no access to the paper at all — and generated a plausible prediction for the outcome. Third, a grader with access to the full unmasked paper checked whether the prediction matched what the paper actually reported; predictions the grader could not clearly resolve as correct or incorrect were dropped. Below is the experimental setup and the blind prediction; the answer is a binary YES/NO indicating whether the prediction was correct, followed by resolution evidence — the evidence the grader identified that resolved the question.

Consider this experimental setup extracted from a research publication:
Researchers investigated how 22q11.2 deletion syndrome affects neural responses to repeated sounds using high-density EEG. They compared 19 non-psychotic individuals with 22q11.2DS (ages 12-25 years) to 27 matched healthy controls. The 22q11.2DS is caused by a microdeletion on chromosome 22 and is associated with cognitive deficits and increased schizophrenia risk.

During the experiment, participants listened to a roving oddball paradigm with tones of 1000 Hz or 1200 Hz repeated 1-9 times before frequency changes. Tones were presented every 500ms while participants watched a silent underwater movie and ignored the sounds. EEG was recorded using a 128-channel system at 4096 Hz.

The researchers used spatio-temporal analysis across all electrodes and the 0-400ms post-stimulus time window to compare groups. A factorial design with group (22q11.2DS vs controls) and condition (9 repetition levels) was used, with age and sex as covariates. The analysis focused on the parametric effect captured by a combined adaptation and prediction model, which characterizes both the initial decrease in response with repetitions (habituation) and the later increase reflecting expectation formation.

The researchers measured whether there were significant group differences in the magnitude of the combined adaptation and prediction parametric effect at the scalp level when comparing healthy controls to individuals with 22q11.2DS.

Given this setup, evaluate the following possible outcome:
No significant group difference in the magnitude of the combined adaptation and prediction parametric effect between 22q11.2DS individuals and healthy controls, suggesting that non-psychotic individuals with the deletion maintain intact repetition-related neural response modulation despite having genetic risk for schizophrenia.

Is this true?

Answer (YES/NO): NO